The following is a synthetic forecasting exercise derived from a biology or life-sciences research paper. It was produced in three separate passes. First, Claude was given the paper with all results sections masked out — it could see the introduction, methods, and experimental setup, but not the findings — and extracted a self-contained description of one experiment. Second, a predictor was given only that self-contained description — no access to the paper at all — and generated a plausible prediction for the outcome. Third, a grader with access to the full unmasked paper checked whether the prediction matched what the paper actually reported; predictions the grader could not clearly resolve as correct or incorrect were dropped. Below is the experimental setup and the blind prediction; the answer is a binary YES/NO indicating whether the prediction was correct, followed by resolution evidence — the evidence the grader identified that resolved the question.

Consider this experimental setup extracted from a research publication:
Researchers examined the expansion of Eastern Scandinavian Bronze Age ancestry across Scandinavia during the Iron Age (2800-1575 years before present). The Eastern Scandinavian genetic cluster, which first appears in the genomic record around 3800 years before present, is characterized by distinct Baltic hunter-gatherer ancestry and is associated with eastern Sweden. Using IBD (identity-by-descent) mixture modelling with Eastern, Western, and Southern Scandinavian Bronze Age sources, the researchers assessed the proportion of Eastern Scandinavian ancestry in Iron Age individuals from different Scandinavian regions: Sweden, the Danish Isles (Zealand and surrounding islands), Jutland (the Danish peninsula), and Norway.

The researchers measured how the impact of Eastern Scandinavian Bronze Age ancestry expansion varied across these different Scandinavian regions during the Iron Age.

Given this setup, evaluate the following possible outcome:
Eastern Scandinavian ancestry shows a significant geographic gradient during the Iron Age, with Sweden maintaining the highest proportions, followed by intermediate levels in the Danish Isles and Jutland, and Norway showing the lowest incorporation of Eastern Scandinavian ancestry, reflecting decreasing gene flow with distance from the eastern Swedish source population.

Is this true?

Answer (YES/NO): NO